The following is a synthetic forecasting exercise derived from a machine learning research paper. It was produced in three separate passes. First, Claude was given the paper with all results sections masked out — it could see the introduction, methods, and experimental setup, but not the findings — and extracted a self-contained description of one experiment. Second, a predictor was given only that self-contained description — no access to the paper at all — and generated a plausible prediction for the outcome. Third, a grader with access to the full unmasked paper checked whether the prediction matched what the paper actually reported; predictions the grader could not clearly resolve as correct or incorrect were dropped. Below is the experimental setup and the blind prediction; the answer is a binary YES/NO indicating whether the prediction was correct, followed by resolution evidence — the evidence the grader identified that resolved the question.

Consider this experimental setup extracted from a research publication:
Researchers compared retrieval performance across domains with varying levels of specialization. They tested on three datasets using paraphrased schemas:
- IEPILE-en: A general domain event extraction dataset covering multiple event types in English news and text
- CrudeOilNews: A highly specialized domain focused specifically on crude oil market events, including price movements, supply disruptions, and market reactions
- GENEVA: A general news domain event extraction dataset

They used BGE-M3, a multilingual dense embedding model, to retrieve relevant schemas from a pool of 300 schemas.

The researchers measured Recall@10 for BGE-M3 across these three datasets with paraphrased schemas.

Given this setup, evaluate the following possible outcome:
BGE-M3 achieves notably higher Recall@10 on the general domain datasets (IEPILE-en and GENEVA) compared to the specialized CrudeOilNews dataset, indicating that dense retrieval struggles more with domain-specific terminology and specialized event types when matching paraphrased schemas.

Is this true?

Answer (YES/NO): YES